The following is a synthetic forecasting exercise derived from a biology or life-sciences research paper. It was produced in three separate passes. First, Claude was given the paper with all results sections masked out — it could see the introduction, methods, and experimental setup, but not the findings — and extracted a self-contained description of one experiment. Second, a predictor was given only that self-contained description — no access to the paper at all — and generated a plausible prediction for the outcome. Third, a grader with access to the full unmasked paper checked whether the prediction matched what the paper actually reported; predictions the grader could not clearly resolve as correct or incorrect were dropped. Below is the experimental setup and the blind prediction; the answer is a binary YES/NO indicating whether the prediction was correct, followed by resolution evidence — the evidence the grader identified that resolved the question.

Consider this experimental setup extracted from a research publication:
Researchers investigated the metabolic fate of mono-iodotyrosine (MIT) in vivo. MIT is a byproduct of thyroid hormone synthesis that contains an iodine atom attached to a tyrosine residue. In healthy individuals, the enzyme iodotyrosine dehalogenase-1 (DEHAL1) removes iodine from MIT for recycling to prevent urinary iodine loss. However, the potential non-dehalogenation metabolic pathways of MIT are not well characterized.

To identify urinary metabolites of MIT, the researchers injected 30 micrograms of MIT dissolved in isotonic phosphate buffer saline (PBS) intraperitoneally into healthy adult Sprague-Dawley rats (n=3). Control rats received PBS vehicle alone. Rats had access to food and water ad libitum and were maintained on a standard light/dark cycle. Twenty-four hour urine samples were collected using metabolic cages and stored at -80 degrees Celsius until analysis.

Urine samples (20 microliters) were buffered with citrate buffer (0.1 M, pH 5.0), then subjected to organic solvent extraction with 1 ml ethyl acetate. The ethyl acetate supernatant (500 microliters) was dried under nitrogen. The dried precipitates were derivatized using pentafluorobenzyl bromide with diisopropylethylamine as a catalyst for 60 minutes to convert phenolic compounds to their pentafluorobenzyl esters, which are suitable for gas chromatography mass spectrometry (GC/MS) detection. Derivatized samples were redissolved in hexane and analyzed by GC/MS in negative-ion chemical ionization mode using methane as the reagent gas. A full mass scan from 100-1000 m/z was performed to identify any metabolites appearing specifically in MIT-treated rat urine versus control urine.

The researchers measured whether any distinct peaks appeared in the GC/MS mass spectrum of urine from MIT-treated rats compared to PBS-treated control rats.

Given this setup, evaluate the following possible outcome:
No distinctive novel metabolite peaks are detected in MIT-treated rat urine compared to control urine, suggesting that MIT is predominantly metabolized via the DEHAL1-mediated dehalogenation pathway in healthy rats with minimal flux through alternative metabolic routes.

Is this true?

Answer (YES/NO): NO